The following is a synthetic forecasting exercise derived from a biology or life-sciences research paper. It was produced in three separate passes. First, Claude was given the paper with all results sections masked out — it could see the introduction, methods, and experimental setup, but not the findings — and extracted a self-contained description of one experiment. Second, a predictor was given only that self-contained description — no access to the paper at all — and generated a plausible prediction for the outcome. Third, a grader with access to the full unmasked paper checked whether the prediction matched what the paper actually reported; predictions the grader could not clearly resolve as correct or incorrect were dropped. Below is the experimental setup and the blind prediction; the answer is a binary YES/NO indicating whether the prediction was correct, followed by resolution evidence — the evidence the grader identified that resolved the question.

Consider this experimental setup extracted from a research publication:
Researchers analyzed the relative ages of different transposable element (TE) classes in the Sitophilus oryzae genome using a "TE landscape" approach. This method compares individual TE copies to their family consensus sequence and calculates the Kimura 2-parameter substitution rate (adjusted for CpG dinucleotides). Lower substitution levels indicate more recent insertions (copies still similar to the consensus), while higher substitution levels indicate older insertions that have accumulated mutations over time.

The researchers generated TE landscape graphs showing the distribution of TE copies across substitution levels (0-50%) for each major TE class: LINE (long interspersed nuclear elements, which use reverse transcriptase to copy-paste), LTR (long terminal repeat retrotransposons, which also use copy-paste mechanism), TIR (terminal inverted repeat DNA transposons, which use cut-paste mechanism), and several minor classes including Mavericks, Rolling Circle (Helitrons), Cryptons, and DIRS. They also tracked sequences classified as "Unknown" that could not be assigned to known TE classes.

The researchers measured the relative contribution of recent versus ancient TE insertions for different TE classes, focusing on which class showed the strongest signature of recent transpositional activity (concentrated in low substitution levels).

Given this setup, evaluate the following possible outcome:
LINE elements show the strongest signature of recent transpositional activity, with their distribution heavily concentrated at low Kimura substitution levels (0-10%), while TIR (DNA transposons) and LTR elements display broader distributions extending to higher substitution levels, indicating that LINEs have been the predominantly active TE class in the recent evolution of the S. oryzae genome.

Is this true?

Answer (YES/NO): NO